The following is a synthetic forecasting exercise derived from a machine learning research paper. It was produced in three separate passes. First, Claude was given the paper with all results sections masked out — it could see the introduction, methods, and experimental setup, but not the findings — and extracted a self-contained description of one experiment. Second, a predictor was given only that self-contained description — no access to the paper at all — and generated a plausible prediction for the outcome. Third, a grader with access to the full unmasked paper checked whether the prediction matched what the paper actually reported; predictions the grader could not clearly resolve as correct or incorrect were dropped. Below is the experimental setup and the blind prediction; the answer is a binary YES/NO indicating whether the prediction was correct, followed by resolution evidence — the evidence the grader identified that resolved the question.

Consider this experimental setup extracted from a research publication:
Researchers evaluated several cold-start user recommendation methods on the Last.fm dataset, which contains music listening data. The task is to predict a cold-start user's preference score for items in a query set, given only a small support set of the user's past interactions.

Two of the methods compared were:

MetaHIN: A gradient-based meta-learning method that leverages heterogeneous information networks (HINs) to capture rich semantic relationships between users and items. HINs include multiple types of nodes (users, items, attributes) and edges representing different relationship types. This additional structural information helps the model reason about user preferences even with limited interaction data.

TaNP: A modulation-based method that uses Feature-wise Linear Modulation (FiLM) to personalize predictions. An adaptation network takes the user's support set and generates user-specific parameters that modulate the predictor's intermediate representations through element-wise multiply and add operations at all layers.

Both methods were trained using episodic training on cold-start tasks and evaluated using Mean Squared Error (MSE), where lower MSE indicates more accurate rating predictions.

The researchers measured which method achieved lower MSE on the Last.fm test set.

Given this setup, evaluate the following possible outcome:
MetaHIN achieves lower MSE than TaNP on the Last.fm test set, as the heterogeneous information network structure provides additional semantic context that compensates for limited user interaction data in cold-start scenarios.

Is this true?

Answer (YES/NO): YES